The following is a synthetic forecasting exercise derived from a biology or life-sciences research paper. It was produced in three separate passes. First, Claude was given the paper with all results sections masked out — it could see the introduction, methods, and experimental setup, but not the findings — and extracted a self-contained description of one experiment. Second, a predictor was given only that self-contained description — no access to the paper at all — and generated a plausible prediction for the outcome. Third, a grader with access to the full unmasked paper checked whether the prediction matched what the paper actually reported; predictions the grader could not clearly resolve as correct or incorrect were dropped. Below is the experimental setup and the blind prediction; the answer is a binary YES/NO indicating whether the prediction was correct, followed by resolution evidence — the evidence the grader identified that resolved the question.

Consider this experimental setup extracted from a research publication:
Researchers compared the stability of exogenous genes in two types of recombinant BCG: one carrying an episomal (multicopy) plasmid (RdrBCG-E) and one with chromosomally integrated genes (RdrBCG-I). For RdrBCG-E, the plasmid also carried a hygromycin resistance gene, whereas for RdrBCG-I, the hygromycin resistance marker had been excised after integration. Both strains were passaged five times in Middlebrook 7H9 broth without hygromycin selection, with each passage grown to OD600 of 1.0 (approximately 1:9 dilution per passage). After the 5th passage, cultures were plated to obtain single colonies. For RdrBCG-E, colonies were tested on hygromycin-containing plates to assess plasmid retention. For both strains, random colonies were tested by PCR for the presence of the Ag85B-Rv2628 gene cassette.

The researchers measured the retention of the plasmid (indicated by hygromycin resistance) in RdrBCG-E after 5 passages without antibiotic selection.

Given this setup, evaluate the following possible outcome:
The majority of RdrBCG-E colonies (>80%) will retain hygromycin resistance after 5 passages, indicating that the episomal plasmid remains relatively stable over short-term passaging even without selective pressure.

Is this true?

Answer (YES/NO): NO